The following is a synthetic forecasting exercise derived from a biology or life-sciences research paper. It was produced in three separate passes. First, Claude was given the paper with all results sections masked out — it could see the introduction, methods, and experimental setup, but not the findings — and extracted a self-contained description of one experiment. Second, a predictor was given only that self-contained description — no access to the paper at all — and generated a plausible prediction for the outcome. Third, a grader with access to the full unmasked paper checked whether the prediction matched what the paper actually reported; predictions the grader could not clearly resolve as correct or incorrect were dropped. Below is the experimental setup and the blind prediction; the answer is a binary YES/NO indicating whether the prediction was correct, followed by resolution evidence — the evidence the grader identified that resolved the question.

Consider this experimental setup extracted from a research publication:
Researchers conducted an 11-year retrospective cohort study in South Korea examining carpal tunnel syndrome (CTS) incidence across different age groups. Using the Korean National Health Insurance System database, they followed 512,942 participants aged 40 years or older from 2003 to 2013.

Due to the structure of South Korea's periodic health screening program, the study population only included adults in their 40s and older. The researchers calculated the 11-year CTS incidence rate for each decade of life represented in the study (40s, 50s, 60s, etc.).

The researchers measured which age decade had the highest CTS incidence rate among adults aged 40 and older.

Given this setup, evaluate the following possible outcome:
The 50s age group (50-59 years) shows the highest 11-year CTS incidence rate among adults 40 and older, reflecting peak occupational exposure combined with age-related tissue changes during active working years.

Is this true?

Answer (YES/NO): NO